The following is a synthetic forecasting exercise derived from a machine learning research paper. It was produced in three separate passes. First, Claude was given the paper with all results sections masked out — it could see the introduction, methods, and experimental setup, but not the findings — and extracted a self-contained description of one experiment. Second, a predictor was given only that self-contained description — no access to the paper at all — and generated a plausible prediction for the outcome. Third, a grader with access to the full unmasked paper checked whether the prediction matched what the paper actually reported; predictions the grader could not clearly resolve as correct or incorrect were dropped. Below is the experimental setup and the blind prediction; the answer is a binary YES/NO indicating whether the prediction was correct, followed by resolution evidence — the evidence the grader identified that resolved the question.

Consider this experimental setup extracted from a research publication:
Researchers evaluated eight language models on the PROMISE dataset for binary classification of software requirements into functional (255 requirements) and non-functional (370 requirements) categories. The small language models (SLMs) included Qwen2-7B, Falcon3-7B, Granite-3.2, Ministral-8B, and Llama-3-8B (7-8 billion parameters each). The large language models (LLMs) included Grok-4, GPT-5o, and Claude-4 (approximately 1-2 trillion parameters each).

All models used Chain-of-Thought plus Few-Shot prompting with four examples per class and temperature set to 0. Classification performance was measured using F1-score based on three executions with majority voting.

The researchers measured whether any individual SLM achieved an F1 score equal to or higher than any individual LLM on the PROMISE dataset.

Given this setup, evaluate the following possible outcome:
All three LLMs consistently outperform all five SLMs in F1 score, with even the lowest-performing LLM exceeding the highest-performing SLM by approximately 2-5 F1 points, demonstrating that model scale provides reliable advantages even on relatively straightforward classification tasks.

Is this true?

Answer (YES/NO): NO